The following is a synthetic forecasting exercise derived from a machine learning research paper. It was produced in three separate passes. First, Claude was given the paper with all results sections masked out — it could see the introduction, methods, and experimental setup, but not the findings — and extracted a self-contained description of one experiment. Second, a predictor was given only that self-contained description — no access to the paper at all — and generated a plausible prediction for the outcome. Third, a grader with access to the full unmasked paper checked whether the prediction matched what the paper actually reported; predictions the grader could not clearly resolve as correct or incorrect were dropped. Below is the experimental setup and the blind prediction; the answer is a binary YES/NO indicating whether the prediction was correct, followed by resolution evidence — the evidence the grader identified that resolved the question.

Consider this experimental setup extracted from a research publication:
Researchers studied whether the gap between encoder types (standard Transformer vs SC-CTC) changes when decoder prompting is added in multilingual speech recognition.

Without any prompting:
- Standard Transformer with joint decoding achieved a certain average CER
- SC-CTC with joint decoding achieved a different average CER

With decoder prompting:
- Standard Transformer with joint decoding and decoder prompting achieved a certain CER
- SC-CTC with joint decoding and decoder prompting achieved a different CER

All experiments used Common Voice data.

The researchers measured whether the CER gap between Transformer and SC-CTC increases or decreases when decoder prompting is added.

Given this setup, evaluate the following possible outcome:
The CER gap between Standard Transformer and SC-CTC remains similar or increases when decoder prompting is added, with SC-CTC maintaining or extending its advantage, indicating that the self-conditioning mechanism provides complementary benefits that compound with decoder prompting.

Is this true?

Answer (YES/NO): NO